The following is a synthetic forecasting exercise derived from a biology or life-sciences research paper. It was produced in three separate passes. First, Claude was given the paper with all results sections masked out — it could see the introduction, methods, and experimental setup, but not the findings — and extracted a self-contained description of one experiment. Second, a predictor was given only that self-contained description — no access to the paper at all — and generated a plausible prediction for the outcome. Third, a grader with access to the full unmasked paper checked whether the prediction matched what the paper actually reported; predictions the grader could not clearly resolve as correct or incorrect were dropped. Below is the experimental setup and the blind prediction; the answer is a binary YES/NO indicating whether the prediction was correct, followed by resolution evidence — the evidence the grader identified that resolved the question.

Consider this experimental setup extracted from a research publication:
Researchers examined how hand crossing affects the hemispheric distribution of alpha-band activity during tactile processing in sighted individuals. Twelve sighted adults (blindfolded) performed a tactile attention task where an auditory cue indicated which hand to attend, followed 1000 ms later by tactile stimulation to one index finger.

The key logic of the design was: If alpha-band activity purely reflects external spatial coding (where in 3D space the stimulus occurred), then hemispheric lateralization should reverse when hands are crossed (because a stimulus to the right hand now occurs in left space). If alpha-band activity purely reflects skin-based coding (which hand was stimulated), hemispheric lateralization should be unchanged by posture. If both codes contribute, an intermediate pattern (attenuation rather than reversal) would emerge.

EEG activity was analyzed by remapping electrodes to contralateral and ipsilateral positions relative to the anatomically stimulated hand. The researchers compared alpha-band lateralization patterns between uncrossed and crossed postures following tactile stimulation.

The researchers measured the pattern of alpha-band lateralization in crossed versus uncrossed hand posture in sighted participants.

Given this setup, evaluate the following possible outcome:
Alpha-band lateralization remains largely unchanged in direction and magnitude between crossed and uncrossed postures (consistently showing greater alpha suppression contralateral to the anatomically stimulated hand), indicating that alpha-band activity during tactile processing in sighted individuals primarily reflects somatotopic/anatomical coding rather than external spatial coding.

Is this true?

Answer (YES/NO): NO